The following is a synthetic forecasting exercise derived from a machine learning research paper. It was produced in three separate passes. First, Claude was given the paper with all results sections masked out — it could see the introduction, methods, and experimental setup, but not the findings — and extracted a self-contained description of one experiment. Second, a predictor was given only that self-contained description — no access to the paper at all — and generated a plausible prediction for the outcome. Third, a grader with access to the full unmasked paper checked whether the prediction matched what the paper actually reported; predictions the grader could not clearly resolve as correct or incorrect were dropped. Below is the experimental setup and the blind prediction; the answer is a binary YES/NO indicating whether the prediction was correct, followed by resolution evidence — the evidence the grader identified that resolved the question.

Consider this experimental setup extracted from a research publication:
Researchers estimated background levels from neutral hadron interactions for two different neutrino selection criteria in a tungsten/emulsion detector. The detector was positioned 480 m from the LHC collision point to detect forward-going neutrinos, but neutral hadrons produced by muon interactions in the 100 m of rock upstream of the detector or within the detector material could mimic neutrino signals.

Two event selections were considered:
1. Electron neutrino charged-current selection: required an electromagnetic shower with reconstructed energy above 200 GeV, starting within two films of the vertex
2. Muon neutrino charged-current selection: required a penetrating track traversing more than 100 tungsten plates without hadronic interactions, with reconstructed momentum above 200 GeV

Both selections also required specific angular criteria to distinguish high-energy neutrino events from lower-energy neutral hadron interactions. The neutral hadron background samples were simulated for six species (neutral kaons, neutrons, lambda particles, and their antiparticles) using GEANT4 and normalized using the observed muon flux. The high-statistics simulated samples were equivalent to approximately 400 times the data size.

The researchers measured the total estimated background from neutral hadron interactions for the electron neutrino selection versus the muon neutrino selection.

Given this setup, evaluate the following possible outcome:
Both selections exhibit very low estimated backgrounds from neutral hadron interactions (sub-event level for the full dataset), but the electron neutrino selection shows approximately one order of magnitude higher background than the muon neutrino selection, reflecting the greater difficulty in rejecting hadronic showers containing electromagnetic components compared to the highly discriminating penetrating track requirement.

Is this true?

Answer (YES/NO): NO